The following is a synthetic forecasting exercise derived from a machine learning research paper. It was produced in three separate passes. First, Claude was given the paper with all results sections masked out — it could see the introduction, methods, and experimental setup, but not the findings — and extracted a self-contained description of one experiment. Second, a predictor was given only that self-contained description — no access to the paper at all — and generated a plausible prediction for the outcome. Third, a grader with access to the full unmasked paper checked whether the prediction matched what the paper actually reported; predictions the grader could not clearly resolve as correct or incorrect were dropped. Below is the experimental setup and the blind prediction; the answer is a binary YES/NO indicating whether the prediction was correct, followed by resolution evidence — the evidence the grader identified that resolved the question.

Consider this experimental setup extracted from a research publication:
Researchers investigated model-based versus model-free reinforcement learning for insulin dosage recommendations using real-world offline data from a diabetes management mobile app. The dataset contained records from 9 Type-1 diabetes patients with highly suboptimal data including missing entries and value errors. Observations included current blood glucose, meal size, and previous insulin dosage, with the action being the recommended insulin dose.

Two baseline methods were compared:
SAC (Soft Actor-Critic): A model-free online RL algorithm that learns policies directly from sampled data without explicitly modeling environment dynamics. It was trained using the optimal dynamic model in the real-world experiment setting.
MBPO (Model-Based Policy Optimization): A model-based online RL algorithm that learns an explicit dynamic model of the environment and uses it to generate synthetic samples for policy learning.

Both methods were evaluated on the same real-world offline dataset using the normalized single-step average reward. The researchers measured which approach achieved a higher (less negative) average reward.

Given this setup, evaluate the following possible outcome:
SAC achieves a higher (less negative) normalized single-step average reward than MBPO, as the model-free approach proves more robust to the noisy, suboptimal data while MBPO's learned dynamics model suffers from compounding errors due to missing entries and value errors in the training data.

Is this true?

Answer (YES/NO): NO